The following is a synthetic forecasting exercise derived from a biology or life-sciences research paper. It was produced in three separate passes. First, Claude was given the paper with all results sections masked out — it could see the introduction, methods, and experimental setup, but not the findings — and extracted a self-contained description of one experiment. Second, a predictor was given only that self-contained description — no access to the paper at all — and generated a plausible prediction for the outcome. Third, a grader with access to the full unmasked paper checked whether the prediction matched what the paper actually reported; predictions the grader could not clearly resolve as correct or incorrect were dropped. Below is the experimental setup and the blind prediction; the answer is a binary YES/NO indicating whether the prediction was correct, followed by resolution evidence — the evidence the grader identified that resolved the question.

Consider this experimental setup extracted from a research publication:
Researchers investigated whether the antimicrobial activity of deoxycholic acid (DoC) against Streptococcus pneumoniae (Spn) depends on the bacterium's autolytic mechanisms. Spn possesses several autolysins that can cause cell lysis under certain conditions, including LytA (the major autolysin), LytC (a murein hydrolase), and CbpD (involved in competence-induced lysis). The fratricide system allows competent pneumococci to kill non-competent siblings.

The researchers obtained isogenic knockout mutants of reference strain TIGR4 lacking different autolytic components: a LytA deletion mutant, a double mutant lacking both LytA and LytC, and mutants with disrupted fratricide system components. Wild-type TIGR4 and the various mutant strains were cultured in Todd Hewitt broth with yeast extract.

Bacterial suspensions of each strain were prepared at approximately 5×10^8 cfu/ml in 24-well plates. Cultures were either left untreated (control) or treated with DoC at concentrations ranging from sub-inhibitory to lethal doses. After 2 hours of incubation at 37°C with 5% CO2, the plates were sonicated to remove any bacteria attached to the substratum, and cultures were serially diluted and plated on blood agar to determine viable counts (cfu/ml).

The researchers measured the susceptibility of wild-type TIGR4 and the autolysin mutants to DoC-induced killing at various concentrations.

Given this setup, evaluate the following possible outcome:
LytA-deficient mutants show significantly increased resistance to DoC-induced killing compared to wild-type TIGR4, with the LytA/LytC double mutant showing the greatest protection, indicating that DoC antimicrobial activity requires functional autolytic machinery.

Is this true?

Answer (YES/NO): NO